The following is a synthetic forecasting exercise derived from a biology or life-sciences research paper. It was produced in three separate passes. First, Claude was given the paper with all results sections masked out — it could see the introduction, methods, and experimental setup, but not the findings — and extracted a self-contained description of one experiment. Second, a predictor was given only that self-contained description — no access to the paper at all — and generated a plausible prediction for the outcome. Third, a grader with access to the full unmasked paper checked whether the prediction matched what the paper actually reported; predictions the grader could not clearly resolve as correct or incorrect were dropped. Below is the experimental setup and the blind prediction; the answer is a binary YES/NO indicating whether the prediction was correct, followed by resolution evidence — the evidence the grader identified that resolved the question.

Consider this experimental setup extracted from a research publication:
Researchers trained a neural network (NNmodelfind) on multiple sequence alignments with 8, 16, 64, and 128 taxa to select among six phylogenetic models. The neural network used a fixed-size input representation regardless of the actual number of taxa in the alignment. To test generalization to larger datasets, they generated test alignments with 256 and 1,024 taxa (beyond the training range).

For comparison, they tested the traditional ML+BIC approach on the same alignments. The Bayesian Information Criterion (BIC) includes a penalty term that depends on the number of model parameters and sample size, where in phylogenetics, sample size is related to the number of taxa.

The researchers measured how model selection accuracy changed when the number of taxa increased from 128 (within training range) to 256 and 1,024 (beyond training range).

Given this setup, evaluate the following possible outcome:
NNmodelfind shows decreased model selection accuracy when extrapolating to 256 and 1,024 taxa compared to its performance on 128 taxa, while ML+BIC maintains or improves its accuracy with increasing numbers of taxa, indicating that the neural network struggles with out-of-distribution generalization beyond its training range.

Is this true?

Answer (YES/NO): NO